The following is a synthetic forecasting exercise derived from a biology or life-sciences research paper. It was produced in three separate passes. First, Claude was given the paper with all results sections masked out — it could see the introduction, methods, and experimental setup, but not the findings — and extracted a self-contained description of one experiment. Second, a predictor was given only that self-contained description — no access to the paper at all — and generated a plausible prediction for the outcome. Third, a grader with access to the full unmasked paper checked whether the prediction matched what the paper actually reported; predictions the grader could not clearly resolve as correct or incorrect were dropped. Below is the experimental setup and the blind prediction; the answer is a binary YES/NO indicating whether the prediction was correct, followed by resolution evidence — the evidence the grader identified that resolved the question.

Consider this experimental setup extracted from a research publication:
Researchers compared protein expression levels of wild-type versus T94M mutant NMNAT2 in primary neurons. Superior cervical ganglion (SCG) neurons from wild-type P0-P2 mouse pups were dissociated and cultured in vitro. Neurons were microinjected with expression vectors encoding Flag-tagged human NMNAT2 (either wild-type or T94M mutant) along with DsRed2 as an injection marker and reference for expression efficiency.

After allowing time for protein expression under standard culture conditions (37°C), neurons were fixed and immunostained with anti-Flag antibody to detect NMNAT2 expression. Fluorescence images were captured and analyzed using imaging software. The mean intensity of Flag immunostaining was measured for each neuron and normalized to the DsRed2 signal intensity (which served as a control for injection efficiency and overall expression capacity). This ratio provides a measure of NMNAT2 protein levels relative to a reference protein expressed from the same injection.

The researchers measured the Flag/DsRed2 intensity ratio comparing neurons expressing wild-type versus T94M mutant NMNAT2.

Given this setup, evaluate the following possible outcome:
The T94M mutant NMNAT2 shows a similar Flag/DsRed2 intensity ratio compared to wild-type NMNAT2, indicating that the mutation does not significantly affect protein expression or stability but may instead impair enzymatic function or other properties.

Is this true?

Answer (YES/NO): NO